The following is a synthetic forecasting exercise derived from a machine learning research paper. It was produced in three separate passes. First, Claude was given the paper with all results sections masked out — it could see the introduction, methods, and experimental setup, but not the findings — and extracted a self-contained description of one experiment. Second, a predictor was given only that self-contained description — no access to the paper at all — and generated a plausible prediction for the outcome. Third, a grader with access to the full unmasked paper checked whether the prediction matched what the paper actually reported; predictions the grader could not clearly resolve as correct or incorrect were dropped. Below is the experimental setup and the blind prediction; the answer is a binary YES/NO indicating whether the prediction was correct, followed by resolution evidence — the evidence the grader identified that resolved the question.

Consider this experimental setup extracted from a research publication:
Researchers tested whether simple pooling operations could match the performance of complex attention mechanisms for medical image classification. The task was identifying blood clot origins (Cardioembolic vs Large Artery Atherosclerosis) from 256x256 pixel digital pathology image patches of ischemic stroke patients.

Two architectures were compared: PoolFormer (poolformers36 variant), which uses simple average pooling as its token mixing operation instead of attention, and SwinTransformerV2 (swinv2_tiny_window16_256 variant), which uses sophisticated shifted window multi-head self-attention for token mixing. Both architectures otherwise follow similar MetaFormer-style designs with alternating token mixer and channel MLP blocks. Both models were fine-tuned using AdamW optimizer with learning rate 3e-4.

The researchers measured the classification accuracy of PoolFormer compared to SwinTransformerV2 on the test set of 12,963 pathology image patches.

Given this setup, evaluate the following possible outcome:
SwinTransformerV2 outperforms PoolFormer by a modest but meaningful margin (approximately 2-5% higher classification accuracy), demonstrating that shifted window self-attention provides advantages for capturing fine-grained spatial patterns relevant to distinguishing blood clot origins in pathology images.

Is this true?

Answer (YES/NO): NO